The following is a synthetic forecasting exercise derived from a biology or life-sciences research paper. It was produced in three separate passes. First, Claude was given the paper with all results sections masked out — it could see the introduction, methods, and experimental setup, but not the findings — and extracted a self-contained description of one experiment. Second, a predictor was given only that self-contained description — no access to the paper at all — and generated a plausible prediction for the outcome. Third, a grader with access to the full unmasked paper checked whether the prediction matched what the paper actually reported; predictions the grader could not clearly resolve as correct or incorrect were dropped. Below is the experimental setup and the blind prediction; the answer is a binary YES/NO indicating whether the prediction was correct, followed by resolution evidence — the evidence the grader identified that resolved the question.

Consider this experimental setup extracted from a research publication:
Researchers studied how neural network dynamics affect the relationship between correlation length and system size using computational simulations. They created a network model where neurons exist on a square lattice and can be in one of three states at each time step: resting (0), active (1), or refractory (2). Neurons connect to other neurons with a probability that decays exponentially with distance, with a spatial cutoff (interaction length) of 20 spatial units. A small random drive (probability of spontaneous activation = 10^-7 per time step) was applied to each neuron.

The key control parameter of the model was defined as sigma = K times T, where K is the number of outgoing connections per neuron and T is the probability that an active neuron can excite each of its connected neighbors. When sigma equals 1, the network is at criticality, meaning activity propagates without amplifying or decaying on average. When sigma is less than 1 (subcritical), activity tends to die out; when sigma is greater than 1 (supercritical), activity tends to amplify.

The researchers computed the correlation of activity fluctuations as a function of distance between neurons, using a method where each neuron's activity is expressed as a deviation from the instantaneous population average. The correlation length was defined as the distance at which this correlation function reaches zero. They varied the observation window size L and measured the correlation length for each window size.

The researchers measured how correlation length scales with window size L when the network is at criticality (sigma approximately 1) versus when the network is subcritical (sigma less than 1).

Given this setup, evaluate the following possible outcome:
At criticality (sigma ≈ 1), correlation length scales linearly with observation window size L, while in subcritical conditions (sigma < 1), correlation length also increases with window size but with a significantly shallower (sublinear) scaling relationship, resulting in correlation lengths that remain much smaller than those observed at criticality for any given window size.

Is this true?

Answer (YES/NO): NO